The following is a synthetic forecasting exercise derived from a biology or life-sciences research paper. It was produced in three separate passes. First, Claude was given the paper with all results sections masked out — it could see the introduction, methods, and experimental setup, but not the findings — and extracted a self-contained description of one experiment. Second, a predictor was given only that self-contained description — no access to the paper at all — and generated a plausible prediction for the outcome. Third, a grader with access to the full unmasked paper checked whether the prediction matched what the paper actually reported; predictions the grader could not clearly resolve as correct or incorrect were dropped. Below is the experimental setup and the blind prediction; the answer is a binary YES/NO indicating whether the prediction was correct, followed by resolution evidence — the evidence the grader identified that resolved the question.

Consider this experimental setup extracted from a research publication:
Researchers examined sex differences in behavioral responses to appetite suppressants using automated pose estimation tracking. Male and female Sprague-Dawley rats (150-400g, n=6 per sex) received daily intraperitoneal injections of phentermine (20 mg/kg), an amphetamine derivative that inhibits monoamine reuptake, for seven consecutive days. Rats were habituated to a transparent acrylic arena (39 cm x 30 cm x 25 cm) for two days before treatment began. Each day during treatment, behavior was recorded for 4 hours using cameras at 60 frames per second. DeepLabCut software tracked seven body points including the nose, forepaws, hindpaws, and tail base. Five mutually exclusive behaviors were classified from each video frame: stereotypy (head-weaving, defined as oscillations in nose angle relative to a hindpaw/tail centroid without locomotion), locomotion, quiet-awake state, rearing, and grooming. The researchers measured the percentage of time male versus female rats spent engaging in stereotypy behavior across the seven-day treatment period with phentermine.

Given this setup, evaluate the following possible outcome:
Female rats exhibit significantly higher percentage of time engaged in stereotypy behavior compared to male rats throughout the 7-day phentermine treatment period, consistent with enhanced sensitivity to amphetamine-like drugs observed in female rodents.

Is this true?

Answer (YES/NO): NO